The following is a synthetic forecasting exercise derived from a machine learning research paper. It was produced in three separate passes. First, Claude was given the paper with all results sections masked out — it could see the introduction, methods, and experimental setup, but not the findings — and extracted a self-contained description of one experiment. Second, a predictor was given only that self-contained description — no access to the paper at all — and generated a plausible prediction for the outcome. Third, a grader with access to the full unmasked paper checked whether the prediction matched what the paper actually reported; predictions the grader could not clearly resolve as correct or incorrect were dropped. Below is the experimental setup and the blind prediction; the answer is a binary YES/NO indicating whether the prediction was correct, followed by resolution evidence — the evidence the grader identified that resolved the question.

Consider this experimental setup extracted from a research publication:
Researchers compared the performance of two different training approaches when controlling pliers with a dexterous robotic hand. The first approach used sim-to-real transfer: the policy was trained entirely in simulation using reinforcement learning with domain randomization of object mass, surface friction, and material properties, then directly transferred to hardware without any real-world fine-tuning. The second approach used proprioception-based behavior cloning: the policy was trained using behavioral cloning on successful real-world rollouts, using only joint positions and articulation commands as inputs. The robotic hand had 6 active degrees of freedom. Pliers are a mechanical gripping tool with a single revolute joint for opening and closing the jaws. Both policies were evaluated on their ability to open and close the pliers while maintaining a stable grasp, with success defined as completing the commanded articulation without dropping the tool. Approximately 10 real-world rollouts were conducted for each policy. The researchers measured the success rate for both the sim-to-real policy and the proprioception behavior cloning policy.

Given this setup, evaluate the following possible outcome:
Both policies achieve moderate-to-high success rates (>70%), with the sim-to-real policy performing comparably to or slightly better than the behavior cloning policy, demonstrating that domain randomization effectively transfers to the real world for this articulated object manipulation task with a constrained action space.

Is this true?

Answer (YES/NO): NO